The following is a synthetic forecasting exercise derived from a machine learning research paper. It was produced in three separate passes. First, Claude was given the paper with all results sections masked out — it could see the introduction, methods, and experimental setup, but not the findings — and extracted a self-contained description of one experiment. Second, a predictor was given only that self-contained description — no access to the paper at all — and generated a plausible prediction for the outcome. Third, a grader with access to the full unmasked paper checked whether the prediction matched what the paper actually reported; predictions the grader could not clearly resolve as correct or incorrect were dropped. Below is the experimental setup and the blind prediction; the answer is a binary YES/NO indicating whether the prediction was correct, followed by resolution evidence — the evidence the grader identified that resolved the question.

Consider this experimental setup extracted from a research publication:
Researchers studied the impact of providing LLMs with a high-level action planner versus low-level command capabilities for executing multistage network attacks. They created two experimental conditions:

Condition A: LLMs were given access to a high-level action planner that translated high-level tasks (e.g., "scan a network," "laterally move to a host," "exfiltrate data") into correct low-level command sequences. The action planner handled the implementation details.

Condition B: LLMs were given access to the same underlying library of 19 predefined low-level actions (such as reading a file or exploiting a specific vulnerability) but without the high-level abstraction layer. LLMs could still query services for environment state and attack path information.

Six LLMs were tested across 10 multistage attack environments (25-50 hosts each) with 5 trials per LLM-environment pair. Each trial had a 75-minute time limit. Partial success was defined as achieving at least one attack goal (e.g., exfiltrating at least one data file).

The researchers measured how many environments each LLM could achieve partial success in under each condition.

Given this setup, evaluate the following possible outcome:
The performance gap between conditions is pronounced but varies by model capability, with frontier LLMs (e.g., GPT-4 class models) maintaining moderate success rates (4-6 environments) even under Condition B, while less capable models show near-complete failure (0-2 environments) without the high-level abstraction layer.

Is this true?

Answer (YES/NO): NO